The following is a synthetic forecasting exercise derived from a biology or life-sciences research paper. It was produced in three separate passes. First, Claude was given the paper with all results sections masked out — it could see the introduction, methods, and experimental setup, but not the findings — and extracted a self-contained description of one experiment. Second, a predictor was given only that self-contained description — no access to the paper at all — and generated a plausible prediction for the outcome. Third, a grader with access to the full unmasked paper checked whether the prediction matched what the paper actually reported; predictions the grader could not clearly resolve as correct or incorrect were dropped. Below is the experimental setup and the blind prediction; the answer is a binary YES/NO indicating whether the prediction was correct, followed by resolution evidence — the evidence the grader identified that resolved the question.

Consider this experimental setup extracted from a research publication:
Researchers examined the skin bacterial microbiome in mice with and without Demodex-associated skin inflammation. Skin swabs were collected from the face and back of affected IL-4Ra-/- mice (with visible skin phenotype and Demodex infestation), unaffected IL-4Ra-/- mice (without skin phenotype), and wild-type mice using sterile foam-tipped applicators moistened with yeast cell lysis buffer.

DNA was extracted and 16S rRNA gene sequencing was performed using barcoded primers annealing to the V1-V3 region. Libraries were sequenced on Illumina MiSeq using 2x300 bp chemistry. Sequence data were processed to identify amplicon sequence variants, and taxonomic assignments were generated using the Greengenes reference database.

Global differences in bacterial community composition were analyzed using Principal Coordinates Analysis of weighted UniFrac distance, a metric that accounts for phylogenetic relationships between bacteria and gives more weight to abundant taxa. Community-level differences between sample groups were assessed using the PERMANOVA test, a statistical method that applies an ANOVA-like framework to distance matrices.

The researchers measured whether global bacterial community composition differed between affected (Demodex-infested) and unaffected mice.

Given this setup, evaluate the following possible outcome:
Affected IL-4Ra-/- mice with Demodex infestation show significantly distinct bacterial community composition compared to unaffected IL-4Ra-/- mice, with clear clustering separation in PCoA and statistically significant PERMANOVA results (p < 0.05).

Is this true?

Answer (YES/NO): YES